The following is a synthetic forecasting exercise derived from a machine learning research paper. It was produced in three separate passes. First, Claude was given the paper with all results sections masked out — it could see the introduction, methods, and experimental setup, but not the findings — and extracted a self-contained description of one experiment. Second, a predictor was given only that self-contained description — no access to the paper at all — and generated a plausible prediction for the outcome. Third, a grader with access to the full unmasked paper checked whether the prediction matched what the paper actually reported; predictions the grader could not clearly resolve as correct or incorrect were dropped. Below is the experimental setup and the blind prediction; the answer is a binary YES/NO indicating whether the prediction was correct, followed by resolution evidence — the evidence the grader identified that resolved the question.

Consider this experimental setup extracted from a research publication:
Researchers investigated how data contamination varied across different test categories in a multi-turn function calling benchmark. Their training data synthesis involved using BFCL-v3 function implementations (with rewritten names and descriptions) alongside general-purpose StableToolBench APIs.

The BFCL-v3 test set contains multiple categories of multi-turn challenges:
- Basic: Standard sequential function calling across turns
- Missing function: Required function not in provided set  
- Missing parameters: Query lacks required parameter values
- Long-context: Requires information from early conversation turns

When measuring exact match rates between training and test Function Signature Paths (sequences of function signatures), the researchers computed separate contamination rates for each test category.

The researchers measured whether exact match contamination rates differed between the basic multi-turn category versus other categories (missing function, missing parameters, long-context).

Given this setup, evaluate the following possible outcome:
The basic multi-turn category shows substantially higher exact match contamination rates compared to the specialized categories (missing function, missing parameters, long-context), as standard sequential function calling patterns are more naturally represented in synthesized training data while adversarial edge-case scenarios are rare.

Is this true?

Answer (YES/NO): YES